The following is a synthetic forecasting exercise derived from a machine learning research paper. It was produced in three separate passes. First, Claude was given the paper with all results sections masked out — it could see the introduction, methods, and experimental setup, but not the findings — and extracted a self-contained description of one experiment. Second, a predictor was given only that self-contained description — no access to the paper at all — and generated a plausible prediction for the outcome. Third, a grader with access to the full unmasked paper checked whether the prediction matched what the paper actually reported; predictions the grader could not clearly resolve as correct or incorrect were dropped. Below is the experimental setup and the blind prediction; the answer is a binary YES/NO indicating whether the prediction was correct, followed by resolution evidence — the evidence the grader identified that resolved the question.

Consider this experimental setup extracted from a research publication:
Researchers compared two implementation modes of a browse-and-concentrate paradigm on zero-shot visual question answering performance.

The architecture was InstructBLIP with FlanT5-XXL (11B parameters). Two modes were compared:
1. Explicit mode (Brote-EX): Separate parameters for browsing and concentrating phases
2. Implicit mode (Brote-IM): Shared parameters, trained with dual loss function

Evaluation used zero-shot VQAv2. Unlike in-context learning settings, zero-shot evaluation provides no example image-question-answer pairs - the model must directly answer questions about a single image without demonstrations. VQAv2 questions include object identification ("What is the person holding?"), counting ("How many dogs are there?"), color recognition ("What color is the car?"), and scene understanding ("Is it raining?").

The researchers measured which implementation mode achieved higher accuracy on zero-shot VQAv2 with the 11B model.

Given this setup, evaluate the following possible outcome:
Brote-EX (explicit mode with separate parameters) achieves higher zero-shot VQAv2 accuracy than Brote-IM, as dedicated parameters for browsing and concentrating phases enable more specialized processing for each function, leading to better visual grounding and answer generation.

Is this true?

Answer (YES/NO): NO